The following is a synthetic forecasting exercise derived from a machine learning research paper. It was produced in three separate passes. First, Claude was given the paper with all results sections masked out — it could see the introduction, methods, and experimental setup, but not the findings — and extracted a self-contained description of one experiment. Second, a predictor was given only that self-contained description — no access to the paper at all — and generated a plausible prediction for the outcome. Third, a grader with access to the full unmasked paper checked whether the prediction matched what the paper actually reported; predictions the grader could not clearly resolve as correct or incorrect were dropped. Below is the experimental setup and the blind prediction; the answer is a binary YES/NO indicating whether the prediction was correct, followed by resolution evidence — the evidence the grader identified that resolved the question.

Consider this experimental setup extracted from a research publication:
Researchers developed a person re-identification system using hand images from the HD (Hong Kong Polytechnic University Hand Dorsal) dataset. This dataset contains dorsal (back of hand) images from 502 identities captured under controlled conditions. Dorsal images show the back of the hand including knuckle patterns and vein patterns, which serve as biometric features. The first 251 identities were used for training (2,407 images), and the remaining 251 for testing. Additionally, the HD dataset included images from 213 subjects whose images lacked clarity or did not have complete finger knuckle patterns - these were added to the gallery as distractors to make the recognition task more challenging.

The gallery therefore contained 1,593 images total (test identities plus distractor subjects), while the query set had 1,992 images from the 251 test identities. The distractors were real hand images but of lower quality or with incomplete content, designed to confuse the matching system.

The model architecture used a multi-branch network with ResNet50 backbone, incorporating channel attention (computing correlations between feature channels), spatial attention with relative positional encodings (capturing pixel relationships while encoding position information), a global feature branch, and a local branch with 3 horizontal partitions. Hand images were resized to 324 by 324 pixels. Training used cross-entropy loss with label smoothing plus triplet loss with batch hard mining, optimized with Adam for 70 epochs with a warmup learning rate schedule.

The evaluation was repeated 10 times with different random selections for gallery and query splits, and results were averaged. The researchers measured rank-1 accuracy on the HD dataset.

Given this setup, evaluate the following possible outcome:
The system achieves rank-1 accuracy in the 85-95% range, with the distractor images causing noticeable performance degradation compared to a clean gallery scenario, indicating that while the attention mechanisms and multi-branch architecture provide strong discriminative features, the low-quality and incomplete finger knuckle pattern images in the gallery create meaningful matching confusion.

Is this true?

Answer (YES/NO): NO